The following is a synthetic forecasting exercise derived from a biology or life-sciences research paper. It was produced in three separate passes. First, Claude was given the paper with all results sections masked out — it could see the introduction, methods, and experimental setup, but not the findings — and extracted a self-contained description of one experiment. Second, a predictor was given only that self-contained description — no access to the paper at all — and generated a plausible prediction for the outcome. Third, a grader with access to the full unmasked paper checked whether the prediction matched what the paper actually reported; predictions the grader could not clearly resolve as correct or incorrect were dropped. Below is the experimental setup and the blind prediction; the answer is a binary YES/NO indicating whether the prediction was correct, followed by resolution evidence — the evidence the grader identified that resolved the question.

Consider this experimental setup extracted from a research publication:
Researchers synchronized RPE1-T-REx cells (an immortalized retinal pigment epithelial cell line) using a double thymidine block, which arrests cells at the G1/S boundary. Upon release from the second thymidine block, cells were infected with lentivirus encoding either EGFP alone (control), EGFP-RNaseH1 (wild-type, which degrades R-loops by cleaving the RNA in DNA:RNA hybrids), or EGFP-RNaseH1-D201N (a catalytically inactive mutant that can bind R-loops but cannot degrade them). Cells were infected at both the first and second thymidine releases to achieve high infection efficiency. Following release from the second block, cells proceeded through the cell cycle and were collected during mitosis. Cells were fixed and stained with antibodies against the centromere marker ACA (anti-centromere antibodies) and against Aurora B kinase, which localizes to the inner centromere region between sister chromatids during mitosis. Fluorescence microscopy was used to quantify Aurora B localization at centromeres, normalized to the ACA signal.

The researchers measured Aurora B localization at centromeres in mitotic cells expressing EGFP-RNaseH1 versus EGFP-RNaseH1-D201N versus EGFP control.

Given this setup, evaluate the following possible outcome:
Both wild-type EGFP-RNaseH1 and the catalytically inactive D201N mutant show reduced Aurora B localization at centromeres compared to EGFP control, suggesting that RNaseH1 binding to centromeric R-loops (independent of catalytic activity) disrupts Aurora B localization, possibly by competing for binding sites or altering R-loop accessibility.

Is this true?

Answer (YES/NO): NO